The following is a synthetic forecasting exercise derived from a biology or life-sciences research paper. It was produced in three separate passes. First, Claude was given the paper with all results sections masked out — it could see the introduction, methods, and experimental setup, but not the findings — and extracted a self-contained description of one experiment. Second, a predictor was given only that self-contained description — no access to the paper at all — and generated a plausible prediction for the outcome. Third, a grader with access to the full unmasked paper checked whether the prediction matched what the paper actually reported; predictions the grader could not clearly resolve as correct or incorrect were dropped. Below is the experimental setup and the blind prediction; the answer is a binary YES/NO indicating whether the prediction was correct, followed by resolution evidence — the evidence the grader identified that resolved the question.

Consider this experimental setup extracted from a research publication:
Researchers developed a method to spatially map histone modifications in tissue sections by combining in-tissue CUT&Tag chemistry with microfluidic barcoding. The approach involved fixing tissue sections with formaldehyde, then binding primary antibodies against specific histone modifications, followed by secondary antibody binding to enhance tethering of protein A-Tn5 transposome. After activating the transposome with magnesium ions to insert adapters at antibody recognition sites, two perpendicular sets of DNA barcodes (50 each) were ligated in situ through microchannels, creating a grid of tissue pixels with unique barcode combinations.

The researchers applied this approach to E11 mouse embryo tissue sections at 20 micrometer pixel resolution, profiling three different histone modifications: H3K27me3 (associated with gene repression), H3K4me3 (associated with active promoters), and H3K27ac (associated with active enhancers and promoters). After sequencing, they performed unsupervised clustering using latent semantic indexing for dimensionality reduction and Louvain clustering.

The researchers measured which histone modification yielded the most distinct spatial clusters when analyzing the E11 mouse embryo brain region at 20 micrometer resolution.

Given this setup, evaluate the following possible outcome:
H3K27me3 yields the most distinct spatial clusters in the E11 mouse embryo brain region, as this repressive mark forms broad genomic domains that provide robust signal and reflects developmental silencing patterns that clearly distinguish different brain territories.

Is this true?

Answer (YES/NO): YES